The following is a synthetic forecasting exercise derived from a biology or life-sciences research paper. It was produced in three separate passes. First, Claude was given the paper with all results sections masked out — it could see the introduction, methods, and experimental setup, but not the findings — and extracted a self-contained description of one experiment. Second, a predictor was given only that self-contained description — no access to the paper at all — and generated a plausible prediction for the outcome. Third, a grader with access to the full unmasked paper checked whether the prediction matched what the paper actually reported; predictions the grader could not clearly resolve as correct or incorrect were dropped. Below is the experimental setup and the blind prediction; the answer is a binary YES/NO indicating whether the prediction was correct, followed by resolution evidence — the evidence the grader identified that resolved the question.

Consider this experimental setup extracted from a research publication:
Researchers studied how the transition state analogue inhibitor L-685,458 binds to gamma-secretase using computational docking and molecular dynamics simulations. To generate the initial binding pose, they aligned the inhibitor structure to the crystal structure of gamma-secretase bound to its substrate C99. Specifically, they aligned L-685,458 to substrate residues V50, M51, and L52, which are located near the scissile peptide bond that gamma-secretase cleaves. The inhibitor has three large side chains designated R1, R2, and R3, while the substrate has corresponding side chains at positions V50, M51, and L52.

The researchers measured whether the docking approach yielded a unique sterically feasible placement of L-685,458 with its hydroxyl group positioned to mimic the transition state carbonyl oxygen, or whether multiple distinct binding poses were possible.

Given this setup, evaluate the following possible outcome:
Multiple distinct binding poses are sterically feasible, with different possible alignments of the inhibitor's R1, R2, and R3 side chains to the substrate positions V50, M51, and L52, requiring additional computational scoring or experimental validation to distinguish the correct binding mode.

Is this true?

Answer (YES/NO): NO